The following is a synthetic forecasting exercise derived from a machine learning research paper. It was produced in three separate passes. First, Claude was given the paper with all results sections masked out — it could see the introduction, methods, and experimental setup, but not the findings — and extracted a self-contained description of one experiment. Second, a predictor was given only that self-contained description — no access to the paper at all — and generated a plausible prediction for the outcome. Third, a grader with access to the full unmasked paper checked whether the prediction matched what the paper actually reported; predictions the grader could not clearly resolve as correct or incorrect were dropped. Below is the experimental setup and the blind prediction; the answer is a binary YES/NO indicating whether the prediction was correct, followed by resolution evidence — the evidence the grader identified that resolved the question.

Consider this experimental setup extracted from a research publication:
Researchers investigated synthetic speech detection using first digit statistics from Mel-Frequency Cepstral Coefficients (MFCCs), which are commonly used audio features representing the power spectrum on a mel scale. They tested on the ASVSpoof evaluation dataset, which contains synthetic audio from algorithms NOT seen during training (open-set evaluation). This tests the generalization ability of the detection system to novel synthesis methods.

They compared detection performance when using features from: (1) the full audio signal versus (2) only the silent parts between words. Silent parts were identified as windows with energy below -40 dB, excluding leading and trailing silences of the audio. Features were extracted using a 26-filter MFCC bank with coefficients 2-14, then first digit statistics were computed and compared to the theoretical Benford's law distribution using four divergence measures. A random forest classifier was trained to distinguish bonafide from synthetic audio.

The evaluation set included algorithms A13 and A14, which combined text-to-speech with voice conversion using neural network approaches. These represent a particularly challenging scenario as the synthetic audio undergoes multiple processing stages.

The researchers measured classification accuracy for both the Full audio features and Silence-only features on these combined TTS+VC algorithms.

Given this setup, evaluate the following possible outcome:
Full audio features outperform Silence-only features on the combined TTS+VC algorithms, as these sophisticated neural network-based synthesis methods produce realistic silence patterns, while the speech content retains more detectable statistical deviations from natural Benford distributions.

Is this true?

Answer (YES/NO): NO